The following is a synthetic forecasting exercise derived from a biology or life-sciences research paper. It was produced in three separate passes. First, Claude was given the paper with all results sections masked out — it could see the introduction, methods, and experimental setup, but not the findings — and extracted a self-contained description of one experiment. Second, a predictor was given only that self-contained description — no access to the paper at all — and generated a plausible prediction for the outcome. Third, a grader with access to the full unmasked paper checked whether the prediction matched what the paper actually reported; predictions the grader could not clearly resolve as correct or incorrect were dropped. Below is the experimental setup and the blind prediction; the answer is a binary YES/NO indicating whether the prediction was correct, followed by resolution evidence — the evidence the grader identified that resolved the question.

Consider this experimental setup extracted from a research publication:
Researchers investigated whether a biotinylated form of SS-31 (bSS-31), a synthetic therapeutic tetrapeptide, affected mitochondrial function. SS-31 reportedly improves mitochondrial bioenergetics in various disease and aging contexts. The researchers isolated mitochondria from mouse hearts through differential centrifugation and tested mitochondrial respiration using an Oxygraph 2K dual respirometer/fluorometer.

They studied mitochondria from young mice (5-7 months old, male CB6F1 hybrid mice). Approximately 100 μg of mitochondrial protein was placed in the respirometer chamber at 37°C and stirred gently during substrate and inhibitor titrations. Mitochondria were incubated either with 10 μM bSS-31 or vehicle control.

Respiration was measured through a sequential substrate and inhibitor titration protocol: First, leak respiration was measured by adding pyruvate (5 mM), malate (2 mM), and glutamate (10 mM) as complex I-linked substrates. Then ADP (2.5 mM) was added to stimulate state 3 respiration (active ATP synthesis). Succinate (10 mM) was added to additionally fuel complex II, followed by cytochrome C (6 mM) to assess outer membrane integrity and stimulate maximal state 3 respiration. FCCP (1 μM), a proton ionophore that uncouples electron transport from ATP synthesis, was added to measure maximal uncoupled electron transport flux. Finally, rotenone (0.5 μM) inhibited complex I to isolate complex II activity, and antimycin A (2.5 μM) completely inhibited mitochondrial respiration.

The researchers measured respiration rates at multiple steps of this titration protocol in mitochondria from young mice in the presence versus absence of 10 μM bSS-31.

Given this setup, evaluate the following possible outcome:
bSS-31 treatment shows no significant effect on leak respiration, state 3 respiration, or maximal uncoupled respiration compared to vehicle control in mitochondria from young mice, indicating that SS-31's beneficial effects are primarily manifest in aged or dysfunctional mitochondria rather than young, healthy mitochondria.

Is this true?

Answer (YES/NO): YES